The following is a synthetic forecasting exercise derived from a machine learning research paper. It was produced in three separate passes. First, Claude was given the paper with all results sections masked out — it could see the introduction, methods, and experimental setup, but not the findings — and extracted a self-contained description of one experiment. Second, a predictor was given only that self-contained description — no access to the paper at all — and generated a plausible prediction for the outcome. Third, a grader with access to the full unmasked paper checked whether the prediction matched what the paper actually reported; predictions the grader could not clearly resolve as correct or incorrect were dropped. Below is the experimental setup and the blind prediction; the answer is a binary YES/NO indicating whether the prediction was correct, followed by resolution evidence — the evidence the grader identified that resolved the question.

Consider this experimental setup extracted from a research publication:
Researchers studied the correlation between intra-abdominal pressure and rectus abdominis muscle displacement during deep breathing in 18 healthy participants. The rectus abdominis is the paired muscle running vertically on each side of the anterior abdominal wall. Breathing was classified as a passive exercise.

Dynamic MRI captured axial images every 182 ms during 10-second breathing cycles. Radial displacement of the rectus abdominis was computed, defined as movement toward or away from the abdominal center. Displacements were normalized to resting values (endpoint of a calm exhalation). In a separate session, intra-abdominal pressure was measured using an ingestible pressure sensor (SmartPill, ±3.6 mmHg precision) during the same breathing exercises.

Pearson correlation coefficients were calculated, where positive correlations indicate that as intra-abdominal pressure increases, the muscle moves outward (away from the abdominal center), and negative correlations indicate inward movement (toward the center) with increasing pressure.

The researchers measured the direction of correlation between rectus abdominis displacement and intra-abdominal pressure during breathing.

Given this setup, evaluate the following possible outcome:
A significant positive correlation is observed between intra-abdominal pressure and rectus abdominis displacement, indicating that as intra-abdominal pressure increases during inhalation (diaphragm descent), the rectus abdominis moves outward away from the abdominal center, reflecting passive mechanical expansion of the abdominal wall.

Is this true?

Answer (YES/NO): YES